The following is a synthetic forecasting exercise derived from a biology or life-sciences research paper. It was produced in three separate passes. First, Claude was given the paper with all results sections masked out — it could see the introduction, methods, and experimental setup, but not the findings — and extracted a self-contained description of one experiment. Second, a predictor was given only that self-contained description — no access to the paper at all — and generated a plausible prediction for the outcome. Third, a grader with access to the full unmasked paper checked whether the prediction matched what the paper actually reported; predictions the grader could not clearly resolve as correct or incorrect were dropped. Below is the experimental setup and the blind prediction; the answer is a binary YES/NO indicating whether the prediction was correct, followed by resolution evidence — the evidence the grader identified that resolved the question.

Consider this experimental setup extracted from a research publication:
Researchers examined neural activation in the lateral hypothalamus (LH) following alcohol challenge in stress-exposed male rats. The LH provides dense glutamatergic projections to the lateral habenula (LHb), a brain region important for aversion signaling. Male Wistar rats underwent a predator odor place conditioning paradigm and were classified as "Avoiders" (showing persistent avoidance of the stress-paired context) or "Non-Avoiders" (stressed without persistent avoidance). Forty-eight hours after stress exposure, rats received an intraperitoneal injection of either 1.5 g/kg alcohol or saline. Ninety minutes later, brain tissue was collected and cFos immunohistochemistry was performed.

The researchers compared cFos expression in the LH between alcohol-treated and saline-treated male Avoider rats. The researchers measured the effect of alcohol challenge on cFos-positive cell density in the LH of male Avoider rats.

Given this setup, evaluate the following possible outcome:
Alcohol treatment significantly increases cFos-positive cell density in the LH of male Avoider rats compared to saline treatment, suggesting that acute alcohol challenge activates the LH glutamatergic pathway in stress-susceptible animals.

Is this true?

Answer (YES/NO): NO